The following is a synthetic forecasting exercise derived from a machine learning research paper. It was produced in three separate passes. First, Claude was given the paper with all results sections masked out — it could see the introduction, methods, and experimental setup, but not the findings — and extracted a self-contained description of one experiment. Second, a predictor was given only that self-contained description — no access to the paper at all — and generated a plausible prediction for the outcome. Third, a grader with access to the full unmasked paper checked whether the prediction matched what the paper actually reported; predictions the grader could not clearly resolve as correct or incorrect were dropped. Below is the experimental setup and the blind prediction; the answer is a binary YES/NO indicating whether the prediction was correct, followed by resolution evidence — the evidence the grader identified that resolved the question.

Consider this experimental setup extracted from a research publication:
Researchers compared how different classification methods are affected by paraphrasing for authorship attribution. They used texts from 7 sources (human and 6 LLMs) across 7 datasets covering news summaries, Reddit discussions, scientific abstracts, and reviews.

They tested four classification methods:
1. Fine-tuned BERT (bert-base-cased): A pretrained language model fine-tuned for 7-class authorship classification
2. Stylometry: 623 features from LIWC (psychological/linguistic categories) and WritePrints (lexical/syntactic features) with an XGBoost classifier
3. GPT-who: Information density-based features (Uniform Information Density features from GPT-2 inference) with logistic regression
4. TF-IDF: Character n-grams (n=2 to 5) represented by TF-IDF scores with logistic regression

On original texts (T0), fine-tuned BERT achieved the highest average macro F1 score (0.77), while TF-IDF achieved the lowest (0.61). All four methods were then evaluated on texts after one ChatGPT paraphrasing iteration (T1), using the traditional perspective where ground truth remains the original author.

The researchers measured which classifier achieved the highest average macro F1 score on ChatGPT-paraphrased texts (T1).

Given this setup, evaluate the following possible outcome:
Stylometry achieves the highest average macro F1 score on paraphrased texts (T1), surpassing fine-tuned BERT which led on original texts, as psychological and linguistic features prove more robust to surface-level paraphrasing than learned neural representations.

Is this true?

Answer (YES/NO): NO